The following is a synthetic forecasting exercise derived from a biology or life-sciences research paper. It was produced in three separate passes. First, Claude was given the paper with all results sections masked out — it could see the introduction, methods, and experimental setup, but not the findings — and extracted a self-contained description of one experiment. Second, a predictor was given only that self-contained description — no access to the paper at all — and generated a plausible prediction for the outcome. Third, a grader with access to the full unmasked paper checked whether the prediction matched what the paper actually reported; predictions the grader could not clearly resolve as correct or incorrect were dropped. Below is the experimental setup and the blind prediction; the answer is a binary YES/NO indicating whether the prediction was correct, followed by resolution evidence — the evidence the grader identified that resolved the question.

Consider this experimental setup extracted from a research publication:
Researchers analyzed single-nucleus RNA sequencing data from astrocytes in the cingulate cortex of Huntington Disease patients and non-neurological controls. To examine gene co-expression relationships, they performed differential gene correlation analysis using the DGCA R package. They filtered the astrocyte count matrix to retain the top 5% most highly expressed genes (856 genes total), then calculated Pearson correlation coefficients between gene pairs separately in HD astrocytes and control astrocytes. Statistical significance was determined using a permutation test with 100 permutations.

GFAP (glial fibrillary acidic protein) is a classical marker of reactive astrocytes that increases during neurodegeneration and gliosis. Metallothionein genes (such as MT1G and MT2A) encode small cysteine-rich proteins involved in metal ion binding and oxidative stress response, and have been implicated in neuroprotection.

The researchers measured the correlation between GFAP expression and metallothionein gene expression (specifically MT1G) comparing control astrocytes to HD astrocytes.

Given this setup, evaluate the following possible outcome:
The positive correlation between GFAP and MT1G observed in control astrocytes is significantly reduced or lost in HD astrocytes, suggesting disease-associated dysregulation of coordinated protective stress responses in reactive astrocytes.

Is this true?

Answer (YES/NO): NO